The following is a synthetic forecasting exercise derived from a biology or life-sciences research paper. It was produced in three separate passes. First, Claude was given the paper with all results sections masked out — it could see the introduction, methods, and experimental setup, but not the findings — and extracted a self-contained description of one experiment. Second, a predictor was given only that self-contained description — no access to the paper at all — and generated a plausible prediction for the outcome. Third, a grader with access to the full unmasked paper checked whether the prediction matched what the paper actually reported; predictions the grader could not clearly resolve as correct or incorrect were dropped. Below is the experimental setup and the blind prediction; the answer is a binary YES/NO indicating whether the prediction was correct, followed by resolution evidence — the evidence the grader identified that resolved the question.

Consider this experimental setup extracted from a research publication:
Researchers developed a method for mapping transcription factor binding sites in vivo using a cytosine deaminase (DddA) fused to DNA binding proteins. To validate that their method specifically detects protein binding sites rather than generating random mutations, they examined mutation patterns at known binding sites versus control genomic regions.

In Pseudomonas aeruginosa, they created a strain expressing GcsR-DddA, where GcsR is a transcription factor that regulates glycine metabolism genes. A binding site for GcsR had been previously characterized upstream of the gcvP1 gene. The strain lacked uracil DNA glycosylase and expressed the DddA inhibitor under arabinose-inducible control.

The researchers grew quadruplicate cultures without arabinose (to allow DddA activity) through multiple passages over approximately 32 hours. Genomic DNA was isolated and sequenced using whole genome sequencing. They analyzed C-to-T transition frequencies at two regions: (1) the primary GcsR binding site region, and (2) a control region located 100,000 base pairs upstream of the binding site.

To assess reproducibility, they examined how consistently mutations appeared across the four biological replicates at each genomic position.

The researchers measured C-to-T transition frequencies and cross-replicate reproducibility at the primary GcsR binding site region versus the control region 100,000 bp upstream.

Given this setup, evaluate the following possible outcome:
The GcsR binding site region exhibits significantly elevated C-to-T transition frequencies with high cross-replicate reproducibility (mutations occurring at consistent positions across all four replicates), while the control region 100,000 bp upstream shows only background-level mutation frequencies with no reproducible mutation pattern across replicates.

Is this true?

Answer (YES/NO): YES